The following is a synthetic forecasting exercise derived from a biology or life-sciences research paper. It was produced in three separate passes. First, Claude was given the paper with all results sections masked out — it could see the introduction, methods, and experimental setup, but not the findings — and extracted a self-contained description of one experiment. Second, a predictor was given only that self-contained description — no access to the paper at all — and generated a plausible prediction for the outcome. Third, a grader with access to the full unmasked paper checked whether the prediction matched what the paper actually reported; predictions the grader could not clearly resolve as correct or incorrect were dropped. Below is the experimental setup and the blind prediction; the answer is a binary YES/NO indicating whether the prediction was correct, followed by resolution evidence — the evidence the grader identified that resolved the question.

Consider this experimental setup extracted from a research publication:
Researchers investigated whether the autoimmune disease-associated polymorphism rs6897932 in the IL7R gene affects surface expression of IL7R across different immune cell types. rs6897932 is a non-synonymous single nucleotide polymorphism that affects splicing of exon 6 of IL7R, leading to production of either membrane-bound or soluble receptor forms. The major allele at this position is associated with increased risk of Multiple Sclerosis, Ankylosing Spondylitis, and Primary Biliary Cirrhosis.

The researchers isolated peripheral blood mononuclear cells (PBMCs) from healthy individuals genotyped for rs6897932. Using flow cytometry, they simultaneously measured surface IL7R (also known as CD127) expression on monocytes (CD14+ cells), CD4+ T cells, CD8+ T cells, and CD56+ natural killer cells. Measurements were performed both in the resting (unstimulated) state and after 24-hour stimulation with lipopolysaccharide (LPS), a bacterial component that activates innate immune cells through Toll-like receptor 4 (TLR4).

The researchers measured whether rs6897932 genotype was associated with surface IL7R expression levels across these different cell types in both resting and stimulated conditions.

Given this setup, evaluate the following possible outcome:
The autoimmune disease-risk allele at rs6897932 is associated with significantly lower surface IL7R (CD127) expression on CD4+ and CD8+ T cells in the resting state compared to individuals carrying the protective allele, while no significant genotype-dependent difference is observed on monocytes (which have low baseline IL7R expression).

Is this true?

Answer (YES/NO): NO